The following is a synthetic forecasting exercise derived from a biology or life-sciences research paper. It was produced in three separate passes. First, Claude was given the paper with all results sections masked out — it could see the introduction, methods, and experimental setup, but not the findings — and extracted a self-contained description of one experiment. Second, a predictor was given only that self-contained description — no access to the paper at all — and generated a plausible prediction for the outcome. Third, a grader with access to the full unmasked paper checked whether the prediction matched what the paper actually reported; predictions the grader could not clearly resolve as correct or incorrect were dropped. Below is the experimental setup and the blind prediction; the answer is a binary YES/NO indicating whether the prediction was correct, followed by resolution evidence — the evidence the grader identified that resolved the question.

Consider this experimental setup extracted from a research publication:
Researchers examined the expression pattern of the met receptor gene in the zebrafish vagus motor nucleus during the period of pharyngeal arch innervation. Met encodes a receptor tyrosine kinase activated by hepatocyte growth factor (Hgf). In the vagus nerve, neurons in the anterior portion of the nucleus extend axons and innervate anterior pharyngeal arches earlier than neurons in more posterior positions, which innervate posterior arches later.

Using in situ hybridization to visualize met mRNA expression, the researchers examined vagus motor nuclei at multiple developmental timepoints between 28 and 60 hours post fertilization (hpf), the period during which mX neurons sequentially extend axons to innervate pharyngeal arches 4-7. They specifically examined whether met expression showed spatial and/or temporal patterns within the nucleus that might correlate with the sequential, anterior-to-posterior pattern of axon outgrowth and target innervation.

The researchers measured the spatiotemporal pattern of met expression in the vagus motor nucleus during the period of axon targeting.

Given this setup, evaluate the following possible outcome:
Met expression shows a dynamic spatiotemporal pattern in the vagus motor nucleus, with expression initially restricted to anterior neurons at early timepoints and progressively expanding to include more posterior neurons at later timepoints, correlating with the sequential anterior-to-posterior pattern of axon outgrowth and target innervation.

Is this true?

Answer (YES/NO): YES